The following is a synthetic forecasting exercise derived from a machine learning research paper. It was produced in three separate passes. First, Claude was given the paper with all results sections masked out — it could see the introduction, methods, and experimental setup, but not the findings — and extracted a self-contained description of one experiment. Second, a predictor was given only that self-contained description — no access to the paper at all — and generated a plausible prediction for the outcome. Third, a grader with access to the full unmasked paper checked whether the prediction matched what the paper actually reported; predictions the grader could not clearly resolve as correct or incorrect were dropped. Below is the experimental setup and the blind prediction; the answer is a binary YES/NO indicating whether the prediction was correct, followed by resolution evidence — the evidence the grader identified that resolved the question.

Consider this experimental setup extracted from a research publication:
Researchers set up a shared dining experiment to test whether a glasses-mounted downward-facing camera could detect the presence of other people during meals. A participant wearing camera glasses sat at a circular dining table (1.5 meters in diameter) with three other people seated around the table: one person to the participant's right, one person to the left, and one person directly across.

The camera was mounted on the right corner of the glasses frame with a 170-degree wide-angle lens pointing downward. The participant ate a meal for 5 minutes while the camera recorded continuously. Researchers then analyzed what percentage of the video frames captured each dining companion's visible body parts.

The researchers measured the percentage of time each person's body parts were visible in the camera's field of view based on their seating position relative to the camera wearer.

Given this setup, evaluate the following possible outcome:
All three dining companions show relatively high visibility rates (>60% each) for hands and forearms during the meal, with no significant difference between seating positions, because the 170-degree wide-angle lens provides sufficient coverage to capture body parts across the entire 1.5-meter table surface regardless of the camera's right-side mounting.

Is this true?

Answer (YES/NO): NO